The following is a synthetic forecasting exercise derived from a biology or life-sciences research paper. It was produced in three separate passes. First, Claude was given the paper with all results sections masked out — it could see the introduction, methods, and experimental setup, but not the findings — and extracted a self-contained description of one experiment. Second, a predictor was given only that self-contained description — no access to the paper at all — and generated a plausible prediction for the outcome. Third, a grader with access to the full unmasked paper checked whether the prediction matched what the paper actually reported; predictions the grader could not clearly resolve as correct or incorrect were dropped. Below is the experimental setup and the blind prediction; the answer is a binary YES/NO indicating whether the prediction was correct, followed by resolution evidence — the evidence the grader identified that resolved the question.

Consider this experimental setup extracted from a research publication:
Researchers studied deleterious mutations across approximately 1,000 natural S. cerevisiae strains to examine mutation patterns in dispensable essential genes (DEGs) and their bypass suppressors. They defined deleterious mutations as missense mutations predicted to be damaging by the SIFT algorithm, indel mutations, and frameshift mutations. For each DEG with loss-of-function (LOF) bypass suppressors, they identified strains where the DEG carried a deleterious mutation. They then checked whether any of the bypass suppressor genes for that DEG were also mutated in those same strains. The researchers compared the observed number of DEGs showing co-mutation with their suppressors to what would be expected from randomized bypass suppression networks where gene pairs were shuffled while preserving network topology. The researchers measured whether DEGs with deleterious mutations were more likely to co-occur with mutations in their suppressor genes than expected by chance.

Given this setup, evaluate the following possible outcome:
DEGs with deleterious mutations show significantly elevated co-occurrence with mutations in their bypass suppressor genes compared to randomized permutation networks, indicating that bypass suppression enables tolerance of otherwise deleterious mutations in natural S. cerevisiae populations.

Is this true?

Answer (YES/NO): YES